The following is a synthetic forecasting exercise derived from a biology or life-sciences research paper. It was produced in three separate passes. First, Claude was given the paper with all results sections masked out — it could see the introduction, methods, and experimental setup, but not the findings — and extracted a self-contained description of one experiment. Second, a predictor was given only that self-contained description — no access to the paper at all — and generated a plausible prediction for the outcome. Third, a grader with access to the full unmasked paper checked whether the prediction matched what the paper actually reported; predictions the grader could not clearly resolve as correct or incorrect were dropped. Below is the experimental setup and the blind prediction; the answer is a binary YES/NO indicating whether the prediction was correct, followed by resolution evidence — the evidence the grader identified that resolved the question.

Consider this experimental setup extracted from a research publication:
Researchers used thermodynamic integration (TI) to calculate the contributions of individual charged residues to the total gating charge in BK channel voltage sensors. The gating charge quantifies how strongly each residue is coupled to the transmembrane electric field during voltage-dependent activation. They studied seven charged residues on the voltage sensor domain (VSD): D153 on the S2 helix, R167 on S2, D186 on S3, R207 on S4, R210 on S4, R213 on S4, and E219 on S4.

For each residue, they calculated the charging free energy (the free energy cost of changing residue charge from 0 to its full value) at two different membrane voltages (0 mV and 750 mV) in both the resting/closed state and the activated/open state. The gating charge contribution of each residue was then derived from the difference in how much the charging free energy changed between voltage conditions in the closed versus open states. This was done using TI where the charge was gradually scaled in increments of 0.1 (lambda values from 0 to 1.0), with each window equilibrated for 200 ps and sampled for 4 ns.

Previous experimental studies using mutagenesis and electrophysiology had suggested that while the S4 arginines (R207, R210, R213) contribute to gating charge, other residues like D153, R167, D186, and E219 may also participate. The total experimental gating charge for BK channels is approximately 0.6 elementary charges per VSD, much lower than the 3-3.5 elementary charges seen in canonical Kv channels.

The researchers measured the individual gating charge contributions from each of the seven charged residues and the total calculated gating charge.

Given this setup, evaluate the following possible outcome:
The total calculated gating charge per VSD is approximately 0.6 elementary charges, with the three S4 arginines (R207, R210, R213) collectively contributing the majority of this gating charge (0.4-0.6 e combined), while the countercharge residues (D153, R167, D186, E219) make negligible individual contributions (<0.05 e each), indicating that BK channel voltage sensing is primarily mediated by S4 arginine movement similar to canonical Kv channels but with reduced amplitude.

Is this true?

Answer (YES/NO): NO